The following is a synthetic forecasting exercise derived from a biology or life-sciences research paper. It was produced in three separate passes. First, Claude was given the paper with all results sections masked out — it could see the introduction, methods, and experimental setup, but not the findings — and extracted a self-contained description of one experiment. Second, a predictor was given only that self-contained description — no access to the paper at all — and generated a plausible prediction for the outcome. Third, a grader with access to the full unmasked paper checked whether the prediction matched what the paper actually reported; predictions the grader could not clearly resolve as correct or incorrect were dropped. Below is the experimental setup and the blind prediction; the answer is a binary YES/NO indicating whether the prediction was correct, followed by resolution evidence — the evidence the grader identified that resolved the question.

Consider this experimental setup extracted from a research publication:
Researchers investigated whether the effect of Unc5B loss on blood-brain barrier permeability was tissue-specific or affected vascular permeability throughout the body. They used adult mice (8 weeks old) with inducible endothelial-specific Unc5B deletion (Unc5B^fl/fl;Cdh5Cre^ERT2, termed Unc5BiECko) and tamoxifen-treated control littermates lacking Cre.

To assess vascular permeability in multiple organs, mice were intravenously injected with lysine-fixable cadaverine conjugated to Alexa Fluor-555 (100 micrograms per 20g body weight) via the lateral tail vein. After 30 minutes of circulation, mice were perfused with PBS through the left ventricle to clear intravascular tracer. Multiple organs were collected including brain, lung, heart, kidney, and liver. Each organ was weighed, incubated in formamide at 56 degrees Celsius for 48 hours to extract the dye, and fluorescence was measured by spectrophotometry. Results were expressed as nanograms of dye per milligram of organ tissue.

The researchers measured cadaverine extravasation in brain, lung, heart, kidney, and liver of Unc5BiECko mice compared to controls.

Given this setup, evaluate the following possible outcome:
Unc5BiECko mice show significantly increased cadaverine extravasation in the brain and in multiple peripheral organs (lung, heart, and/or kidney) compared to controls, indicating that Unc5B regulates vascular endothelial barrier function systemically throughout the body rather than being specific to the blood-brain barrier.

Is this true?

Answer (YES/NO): NO